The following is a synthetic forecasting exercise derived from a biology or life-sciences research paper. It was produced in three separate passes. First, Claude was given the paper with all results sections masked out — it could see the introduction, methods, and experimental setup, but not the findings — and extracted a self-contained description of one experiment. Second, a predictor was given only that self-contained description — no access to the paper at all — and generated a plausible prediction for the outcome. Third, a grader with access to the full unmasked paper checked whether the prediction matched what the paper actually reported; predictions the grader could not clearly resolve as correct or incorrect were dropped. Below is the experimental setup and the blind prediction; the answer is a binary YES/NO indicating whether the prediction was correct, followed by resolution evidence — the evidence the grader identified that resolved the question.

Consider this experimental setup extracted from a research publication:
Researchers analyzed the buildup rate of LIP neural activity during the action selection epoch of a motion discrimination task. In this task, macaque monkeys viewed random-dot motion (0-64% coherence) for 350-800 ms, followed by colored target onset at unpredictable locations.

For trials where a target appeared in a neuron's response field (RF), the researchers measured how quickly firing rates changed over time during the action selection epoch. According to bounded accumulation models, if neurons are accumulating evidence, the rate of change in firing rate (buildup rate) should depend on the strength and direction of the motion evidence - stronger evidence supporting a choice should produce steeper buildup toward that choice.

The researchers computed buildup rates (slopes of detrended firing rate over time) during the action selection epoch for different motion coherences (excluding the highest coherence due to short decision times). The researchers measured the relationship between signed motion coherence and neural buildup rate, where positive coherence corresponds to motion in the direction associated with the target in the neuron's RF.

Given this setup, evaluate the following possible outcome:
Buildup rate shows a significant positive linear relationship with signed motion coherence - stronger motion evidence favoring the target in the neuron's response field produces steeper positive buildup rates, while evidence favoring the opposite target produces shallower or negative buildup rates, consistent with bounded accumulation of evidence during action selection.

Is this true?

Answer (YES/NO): YES